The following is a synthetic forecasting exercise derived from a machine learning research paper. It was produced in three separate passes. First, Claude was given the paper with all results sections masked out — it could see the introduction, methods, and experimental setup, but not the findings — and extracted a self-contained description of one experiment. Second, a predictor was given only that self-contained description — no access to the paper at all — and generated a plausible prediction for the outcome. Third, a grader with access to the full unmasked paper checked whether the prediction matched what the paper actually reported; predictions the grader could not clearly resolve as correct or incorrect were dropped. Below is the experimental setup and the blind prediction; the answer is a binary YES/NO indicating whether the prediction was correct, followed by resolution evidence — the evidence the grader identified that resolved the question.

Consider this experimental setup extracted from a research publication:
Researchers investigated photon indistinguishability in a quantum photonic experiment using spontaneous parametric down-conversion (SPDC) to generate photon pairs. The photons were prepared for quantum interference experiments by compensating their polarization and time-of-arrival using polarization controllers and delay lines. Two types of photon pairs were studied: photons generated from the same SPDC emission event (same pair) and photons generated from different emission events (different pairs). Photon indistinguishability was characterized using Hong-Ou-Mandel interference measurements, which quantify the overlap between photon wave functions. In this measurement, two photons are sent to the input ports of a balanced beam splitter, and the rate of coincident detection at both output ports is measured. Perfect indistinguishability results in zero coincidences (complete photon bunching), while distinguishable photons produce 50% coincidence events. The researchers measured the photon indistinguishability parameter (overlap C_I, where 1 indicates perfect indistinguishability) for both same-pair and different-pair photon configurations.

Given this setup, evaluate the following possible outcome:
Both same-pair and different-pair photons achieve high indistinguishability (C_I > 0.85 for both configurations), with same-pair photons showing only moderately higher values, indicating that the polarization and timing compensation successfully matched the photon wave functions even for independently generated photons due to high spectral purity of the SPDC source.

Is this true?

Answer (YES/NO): YES